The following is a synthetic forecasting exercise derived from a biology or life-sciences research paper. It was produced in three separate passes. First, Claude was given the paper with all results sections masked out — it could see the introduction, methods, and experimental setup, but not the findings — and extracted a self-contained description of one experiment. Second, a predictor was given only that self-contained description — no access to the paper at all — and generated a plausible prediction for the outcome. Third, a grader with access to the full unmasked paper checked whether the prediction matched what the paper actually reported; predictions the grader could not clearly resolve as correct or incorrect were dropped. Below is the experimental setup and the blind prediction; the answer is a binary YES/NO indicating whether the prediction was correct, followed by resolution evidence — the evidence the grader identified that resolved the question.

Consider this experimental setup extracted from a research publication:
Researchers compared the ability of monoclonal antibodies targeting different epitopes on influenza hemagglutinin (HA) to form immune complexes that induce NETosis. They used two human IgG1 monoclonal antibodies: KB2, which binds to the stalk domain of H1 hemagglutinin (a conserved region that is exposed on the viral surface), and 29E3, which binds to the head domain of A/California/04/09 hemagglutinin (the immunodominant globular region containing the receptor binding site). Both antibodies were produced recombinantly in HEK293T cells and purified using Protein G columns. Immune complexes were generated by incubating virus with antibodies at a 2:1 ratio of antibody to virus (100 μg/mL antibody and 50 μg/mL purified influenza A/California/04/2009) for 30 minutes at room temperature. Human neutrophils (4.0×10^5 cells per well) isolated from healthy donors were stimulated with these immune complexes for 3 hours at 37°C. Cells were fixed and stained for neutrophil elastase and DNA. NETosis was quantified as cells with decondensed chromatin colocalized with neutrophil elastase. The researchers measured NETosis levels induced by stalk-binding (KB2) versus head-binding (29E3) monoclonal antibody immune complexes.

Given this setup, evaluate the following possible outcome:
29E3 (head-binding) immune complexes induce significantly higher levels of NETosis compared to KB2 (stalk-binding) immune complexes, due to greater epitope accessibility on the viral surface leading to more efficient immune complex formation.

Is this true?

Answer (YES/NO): NO